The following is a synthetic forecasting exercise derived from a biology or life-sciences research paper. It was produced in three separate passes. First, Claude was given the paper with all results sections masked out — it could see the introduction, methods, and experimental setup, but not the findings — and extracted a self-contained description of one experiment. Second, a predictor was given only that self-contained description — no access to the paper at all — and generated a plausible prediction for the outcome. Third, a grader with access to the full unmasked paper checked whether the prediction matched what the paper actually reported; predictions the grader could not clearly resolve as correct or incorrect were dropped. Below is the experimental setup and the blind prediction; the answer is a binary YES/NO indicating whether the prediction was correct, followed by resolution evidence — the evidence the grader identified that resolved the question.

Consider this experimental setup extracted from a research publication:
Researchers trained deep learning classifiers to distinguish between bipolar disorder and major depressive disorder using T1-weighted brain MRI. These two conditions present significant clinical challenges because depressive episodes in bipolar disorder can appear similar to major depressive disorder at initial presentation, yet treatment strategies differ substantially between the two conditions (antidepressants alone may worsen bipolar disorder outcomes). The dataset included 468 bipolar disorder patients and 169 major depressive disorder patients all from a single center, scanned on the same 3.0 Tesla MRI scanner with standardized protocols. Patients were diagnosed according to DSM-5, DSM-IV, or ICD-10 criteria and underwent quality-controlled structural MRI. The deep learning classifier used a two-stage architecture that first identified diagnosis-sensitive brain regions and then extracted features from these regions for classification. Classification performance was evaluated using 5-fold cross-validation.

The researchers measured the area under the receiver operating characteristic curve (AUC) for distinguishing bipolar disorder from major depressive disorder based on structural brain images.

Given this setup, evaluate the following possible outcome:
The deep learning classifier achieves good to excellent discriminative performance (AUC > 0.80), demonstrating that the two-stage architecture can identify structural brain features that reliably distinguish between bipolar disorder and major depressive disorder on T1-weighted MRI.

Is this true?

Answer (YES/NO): YES